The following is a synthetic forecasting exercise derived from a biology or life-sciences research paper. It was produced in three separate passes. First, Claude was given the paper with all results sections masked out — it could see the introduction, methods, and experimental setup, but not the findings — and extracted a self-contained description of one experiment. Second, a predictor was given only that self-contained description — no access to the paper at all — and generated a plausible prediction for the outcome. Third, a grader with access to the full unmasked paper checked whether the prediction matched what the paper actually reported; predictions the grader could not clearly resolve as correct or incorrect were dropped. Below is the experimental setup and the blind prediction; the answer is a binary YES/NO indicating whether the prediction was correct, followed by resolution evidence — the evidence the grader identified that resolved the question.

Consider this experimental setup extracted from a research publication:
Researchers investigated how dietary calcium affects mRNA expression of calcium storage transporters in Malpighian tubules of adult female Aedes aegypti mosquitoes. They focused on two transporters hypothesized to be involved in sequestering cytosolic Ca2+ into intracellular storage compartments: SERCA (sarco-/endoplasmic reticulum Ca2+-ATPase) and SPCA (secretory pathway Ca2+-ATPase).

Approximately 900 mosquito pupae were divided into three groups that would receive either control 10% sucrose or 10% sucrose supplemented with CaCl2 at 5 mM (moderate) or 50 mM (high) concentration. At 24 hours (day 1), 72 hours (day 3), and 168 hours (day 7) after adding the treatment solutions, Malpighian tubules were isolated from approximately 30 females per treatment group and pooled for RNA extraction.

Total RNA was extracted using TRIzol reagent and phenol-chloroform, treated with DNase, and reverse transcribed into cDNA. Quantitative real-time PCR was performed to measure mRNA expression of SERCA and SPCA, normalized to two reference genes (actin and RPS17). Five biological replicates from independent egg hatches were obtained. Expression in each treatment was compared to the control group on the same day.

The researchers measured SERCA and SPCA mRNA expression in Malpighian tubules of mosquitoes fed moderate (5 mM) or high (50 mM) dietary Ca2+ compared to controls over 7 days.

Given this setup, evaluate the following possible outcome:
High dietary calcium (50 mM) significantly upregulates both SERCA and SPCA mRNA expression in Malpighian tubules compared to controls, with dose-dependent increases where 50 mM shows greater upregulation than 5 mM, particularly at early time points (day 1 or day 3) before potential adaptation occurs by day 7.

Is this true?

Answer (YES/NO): NO